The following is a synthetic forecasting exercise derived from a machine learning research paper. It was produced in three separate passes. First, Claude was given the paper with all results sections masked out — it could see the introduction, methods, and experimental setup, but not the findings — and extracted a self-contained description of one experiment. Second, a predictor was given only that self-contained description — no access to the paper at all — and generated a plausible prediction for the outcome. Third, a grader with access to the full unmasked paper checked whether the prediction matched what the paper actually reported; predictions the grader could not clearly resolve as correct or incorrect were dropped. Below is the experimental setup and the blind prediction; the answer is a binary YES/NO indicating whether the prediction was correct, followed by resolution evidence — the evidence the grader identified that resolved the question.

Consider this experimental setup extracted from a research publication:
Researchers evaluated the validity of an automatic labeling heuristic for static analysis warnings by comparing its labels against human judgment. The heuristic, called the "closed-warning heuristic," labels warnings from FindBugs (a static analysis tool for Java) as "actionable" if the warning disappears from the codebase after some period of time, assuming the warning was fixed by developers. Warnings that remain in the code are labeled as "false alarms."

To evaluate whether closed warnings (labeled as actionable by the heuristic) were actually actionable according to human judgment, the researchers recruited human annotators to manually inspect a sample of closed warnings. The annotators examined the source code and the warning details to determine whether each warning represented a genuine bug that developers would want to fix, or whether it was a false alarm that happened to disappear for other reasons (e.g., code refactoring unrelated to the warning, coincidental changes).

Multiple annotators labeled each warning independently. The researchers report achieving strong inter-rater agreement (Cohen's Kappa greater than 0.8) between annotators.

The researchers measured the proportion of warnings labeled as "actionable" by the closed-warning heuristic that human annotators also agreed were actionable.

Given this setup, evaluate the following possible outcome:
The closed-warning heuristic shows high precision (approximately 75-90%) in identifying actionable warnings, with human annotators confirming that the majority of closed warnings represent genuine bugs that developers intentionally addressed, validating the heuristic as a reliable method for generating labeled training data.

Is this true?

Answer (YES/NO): NO